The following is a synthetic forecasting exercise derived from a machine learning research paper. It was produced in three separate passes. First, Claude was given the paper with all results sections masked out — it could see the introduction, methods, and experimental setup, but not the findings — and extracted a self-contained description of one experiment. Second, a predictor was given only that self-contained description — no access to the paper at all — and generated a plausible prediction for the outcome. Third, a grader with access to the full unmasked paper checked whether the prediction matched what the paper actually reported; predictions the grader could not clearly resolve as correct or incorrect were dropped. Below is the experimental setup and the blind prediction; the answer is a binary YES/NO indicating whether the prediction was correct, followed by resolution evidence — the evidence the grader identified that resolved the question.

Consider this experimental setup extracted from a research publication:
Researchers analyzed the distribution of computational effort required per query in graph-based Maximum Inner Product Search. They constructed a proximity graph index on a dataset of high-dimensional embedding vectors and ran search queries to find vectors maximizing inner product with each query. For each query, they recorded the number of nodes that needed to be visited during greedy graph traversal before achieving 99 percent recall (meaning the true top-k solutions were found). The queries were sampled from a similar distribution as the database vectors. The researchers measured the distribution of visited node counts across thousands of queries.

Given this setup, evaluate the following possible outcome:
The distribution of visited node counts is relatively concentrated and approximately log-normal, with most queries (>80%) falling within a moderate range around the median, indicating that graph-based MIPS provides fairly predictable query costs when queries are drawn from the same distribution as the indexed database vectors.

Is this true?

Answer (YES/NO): NO